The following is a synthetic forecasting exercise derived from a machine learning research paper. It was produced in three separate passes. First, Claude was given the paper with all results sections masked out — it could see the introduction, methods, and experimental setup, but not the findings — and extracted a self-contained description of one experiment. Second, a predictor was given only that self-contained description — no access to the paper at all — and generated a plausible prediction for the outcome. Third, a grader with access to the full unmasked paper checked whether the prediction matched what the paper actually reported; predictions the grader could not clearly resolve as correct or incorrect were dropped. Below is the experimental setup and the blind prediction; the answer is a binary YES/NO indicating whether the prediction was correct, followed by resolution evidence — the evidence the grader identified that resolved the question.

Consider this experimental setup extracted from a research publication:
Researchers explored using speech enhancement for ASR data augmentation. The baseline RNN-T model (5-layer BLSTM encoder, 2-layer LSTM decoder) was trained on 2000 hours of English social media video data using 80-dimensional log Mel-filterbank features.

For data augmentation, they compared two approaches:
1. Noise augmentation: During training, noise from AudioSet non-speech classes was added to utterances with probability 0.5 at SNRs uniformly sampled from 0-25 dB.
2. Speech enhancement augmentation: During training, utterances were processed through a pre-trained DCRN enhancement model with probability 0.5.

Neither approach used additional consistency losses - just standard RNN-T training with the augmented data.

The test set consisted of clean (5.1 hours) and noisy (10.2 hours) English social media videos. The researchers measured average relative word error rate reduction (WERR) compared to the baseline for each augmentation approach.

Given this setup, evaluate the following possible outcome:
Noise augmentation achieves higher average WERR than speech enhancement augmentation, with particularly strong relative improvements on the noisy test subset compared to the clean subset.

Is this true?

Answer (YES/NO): NO